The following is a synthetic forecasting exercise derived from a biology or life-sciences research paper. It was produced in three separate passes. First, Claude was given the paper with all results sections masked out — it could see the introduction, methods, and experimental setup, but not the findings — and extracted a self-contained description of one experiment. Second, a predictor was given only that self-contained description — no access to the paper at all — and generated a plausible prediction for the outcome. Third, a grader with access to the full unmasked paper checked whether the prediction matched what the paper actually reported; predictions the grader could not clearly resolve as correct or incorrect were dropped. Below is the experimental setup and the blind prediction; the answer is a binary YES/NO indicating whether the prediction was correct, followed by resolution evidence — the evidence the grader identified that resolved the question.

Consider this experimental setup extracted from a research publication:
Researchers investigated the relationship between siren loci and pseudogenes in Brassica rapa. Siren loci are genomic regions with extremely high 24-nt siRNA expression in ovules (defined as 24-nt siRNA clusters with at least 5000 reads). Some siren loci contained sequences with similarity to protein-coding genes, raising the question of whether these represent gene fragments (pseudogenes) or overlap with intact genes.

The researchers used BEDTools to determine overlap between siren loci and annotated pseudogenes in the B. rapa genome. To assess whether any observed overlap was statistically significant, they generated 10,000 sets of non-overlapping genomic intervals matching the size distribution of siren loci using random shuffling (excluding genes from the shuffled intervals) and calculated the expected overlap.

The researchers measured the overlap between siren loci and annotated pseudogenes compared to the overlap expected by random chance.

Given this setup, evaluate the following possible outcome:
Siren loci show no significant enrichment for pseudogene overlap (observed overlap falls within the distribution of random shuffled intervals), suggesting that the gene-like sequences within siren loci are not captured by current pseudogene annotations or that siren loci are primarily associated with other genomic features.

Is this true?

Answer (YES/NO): NO